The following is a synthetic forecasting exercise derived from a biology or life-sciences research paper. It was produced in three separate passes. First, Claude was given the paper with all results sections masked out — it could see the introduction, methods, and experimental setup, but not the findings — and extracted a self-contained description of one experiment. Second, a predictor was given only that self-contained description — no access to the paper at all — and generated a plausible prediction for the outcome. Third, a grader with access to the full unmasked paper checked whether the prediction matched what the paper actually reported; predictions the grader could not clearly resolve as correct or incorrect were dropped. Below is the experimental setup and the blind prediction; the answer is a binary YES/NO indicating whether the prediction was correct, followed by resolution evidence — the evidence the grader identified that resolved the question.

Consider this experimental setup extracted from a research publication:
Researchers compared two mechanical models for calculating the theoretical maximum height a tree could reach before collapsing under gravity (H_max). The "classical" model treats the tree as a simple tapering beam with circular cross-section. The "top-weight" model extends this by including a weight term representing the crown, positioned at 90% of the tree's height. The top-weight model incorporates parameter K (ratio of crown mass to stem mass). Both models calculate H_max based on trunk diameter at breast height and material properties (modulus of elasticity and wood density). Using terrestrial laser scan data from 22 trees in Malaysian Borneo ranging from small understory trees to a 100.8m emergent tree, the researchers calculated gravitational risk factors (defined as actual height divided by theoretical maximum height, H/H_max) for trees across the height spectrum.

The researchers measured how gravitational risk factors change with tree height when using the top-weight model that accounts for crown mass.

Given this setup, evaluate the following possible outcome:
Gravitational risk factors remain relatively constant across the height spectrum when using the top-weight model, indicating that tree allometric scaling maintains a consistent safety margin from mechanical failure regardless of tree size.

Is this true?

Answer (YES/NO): NO